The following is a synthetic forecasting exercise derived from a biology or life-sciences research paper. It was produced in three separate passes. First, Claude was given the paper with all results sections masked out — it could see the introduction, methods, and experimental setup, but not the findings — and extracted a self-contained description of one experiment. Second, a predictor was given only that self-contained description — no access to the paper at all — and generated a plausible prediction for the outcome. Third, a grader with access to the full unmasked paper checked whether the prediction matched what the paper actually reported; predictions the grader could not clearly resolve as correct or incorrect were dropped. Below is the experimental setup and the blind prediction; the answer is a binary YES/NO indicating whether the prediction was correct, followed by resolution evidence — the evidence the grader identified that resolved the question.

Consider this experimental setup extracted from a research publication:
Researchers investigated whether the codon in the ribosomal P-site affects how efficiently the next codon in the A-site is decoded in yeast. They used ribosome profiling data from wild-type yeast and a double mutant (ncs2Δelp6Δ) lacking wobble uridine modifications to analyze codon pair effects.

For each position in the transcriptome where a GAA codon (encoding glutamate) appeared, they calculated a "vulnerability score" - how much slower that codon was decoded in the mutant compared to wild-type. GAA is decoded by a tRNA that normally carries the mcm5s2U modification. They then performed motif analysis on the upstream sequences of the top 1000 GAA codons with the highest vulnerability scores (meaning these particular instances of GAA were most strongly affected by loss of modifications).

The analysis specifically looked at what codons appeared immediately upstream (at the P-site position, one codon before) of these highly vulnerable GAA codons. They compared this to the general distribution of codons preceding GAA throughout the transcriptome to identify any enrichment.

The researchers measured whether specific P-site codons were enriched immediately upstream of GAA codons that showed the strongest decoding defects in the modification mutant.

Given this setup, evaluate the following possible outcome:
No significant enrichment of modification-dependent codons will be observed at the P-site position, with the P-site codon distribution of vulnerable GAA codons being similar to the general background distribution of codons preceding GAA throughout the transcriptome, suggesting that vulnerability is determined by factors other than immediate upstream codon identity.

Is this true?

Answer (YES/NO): NO